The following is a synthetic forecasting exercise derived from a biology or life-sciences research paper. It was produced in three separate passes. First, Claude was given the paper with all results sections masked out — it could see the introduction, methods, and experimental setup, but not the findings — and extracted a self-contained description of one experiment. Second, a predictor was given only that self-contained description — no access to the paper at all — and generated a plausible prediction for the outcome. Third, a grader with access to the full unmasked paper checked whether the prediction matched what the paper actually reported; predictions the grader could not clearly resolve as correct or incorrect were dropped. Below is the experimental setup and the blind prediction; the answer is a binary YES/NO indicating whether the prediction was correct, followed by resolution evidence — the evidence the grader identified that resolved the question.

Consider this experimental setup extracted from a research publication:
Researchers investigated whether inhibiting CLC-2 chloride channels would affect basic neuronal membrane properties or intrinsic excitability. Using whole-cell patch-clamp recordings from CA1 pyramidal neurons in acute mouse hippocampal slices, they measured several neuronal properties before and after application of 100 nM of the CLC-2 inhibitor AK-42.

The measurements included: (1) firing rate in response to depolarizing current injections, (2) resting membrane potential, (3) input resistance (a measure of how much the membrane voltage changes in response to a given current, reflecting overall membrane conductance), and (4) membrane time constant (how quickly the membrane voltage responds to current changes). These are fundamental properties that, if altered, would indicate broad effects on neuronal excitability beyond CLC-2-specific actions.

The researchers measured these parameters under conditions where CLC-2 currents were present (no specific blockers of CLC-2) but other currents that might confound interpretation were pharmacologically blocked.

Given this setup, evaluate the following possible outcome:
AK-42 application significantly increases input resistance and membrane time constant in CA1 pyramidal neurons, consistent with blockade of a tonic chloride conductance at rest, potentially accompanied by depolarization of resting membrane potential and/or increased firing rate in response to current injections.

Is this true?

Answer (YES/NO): NO